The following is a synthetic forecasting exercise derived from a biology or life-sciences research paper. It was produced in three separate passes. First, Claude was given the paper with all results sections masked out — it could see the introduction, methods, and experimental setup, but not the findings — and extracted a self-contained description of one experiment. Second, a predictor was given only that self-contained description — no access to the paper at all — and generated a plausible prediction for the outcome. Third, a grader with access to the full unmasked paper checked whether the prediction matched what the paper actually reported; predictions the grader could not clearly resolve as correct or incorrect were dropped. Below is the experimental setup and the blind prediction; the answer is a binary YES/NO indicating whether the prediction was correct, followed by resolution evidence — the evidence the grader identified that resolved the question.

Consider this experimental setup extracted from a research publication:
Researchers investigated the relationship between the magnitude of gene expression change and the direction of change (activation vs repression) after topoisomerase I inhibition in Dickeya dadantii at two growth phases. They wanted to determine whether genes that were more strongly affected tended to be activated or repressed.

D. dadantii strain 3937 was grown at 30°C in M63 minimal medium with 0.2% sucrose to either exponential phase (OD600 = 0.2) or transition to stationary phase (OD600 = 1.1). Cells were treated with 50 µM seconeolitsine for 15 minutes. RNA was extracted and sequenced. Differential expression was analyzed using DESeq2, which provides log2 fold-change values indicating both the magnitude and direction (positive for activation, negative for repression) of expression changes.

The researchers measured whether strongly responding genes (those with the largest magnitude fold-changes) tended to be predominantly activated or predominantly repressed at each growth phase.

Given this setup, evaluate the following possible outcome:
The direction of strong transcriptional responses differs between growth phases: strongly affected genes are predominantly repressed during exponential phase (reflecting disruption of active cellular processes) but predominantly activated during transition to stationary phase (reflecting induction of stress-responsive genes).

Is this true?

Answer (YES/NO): YES